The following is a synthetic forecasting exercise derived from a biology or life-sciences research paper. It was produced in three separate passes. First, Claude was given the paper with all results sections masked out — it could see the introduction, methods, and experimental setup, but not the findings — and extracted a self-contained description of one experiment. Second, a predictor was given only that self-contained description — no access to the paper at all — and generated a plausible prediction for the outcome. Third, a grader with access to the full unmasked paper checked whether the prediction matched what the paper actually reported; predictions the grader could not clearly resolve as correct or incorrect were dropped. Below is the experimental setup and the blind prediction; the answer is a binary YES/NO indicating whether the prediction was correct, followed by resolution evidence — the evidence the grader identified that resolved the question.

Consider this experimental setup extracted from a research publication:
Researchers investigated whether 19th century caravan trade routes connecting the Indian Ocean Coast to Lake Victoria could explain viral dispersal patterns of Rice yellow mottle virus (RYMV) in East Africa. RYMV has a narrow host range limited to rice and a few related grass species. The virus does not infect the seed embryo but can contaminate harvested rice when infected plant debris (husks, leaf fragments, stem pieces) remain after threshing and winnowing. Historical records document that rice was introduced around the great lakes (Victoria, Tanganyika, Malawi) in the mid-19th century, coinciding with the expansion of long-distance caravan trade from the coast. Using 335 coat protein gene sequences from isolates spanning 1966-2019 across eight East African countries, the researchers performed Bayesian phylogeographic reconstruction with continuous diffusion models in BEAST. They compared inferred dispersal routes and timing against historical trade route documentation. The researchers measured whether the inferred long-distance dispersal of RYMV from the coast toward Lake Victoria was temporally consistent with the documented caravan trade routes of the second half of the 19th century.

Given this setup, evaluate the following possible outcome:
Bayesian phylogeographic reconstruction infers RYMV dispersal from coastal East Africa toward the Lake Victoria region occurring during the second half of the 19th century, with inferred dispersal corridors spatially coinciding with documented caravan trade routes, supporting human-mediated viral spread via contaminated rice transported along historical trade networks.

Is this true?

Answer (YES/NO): NO